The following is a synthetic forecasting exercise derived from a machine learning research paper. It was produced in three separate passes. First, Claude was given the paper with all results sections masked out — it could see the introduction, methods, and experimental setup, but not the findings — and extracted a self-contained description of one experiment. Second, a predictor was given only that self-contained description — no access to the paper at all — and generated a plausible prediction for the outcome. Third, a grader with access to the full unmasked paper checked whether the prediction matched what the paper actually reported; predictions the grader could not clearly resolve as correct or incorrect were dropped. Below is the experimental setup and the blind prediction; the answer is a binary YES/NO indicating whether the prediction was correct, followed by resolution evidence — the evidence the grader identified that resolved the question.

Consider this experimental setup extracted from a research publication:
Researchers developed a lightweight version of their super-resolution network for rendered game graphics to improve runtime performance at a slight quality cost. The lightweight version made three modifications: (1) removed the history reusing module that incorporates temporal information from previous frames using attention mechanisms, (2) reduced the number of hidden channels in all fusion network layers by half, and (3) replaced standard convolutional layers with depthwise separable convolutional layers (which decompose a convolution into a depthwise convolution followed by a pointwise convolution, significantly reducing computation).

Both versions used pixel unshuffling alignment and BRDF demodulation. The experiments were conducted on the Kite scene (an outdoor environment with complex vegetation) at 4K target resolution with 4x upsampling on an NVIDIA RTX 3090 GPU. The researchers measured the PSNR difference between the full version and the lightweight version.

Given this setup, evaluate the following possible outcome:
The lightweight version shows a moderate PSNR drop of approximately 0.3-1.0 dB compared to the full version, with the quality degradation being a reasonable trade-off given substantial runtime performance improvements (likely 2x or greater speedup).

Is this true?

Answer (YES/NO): NO